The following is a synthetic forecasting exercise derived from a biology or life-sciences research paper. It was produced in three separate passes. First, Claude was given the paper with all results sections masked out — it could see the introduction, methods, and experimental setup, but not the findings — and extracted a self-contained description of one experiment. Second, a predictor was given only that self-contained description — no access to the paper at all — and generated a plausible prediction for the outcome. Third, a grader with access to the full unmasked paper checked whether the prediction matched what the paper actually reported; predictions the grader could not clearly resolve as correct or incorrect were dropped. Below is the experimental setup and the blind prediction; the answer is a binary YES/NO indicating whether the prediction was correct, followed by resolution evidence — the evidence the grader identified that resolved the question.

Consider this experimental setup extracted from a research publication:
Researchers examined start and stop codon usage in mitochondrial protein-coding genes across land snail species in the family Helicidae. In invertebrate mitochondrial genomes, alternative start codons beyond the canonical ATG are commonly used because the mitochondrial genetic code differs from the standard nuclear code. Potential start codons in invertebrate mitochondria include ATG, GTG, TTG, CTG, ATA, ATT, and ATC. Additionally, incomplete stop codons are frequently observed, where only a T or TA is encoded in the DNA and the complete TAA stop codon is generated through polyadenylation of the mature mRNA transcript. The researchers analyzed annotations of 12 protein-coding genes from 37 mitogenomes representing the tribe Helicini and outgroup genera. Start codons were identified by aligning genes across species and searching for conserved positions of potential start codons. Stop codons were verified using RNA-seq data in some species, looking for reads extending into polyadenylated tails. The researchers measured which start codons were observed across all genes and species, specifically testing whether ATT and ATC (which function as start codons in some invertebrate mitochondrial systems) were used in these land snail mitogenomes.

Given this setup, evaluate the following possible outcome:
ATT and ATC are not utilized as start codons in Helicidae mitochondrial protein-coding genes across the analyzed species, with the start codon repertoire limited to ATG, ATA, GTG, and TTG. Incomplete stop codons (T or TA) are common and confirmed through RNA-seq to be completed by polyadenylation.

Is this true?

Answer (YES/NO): NO